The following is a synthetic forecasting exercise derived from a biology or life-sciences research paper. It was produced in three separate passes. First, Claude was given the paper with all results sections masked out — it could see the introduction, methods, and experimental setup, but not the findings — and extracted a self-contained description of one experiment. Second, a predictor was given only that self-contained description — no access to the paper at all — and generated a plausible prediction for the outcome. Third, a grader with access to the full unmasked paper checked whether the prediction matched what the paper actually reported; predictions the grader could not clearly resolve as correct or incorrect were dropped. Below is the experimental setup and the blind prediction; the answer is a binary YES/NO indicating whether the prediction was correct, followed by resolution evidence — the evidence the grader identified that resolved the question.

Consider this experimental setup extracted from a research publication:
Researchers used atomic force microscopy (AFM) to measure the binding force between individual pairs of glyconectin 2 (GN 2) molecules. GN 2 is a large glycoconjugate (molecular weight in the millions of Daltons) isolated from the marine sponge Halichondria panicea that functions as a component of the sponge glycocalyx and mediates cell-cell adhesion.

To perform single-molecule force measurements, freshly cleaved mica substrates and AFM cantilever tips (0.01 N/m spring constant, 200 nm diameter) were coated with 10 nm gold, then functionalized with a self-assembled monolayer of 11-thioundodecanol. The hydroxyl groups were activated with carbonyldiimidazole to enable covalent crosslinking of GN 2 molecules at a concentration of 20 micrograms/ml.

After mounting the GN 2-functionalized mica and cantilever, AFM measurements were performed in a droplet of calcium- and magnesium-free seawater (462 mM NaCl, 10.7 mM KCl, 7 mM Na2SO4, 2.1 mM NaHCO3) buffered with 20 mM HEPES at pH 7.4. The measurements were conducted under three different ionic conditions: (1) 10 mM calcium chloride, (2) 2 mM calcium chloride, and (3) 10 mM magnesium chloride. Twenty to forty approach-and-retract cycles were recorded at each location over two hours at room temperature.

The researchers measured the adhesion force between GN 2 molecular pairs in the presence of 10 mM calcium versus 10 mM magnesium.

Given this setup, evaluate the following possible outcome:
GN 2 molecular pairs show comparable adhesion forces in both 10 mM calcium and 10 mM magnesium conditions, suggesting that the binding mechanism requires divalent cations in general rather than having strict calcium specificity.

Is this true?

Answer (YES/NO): NO